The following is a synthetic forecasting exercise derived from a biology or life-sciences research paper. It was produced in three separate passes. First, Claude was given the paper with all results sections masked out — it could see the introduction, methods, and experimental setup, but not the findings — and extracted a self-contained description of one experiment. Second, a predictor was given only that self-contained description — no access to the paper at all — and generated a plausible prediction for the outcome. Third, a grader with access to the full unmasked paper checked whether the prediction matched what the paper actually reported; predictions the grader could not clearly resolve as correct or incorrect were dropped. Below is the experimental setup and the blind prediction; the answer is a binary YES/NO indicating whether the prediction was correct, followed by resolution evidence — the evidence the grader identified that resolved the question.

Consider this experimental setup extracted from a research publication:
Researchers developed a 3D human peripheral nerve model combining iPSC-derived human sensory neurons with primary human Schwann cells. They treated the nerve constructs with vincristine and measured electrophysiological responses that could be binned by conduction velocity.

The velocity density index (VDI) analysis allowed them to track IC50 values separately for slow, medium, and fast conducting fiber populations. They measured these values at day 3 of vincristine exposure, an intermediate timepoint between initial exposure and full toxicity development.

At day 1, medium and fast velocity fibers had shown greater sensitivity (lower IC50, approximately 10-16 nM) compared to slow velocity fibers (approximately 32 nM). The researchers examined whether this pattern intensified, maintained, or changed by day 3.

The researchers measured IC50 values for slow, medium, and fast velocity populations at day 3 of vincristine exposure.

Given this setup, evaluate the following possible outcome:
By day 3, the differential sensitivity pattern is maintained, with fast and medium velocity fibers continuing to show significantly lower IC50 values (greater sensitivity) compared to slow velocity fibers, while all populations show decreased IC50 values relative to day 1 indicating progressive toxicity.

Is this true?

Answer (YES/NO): YES